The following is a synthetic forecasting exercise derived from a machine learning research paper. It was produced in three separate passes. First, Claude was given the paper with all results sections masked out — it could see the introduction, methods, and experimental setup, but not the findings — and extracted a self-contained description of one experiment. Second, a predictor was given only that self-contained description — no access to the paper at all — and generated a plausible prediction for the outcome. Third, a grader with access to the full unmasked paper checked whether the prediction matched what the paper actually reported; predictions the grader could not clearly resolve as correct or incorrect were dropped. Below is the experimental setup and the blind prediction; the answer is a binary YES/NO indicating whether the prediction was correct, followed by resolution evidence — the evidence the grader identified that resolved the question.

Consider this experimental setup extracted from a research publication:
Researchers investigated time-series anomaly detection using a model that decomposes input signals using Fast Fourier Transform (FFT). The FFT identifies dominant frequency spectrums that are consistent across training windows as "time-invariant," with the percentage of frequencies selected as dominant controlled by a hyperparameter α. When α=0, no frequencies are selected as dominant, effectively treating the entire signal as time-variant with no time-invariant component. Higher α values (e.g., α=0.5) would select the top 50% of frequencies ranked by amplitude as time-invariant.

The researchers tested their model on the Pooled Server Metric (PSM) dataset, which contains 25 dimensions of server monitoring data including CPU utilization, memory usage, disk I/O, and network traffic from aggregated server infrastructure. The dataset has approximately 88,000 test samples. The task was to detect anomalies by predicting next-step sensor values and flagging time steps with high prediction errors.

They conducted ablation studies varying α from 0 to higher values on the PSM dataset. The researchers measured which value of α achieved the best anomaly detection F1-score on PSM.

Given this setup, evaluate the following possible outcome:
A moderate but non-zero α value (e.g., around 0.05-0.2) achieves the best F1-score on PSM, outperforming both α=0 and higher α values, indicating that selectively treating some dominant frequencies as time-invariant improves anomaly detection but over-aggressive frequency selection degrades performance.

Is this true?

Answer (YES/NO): NO